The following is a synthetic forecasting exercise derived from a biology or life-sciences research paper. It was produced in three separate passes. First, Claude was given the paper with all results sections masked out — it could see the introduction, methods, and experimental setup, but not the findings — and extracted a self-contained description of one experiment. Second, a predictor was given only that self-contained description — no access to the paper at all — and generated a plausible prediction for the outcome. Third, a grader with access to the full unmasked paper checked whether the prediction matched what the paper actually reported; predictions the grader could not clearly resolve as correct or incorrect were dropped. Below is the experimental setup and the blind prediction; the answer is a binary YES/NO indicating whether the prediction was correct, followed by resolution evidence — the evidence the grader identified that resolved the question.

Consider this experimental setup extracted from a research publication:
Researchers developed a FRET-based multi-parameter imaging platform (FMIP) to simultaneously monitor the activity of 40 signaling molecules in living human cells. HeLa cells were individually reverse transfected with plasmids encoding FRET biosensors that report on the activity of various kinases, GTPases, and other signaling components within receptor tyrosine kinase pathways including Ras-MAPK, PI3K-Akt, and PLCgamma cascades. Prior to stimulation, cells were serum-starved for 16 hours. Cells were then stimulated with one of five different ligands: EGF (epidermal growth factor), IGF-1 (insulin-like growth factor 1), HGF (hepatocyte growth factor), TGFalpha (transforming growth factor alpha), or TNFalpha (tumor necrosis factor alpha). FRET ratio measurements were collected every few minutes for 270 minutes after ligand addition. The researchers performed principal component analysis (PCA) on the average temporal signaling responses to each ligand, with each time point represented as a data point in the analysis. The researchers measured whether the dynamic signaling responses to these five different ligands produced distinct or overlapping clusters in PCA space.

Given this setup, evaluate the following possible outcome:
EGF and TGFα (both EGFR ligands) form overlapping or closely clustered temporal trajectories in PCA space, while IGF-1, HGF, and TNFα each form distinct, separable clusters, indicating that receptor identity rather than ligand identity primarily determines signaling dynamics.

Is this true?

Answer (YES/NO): YES